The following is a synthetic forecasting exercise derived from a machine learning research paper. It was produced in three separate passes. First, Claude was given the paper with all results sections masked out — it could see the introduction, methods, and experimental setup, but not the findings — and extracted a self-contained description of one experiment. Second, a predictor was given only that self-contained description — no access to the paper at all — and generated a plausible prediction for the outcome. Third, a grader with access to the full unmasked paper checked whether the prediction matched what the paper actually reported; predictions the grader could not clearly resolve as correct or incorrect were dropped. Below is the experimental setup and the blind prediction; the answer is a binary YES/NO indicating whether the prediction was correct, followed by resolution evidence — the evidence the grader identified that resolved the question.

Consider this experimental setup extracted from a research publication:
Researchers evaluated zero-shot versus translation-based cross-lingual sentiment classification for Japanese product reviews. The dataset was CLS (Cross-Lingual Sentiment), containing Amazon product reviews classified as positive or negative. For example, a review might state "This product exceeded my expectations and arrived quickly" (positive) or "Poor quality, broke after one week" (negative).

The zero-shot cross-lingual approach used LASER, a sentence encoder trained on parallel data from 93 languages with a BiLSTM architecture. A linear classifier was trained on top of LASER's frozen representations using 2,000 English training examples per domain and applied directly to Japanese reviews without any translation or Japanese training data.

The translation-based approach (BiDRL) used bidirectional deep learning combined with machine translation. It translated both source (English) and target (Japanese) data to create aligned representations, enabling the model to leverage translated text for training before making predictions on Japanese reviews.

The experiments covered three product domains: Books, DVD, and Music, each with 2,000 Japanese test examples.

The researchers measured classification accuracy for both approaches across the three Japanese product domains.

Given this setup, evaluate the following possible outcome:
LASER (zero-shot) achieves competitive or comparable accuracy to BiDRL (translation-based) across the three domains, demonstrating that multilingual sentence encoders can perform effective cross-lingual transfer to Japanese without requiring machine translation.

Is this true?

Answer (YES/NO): YES